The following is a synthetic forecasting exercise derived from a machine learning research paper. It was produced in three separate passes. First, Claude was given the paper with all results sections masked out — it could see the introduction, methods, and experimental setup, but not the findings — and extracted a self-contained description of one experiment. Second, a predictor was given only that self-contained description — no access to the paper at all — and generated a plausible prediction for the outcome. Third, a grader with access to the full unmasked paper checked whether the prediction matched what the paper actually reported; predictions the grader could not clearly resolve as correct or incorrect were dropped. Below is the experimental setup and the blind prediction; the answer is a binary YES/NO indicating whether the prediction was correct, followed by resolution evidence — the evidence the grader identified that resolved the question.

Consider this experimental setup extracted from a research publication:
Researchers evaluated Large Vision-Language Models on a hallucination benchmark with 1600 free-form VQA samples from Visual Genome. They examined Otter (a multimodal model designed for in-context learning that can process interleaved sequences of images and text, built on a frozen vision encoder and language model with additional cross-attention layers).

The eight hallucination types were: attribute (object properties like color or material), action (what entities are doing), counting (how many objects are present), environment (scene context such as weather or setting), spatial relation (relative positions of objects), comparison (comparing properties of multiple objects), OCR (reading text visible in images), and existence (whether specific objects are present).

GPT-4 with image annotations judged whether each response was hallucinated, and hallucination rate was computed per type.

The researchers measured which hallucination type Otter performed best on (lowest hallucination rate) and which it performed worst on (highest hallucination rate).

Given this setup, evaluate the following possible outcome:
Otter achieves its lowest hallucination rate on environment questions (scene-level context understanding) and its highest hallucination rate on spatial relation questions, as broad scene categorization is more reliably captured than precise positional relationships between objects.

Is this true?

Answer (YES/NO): NO